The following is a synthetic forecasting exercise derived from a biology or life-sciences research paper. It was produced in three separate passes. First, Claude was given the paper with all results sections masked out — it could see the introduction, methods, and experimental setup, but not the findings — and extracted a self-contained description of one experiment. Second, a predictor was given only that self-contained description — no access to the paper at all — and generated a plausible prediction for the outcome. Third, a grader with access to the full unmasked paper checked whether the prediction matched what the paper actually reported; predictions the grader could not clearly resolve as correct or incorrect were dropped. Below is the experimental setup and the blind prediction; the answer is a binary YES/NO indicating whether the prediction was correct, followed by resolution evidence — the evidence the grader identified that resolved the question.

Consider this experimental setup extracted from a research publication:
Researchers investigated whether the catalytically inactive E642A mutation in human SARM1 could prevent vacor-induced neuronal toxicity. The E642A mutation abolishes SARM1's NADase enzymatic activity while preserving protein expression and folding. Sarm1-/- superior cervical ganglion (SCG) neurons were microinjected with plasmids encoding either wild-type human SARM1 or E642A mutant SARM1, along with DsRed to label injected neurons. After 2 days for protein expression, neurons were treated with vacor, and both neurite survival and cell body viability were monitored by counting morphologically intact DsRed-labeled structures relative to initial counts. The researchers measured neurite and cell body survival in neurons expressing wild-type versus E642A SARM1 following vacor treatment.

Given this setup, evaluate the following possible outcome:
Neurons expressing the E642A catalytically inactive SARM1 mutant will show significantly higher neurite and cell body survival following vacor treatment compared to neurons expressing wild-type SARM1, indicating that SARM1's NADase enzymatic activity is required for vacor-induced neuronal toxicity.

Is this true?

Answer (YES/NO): YES